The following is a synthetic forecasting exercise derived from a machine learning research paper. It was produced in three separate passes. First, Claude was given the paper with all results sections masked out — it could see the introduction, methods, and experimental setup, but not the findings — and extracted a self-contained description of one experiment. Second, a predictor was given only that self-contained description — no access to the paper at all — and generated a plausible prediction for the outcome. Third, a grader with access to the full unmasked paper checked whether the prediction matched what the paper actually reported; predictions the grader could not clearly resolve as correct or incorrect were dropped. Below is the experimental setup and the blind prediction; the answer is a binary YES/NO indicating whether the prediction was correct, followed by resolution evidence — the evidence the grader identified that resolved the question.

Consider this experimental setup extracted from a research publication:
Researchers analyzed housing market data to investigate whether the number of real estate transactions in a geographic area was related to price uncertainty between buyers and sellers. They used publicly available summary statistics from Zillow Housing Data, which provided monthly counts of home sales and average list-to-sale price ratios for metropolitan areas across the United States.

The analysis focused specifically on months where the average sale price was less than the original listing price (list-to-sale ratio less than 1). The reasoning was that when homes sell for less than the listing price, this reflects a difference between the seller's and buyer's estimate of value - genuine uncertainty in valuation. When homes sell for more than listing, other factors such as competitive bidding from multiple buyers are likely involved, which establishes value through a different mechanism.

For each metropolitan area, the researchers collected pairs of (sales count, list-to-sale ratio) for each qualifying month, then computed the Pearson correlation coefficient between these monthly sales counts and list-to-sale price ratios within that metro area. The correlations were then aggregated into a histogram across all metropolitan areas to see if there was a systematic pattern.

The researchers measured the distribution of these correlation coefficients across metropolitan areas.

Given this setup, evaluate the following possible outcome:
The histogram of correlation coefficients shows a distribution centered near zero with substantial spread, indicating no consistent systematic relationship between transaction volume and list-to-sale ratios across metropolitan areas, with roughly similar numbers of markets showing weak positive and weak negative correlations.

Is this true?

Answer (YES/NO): NO